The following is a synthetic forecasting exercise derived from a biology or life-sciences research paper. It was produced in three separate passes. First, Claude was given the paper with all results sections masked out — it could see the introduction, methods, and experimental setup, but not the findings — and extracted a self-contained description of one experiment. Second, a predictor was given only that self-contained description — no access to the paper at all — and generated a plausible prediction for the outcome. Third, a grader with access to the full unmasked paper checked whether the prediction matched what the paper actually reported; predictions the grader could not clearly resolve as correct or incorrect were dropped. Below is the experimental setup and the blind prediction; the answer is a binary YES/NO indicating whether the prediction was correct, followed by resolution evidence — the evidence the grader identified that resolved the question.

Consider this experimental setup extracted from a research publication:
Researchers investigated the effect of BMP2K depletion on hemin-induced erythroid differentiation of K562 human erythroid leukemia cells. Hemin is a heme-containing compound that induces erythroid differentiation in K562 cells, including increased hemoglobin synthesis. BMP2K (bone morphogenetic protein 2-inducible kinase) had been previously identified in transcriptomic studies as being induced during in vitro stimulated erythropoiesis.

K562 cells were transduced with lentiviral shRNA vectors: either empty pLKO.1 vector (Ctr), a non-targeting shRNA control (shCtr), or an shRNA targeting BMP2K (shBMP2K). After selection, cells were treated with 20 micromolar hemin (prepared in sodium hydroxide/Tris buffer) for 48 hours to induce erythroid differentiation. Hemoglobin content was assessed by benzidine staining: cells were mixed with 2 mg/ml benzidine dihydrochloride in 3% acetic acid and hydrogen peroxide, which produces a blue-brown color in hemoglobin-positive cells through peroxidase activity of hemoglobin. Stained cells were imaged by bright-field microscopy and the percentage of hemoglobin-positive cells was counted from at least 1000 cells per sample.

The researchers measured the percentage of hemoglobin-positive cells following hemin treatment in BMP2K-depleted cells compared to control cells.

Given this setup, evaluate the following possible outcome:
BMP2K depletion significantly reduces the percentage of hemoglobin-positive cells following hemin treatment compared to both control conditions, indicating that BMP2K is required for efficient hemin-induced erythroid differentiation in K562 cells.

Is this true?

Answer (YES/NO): NO